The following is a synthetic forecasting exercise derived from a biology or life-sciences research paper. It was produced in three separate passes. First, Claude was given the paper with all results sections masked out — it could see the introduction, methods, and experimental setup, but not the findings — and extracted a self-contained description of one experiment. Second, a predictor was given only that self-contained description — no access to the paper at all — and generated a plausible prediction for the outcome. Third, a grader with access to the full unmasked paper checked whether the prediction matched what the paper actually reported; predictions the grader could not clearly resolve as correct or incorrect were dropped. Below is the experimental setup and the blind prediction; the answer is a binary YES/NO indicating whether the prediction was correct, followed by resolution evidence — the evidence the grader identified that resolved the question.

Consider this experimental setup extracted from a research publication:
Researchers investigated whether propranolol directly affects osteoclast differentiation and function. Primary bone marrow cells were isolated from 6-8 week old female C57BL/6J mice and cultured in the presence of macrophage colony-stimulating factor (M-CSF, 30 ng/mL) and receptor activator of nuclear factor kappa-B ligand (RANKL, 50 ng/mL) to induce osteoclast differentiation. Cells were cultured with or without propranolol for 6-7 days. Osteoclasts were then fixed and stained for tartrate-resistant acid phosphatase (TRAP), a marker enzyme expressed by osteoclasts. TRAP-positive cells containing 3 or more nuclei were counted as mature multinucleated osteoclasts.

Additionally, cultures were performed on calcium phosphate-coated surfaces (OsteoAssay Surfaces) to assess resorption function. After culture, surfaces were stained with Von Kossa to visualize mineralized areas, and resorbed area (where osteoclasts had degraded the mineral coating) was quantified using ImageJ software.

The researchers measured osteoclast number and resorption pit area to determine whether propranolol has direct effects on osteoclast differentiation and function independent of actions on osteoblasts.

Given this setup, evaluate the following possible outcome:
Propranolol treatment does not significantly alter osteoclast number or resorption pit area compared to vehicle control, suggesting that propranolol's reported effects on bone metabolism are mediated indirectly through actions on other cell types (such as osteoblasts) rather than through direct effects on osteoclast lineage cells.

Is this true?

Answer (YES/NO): NO